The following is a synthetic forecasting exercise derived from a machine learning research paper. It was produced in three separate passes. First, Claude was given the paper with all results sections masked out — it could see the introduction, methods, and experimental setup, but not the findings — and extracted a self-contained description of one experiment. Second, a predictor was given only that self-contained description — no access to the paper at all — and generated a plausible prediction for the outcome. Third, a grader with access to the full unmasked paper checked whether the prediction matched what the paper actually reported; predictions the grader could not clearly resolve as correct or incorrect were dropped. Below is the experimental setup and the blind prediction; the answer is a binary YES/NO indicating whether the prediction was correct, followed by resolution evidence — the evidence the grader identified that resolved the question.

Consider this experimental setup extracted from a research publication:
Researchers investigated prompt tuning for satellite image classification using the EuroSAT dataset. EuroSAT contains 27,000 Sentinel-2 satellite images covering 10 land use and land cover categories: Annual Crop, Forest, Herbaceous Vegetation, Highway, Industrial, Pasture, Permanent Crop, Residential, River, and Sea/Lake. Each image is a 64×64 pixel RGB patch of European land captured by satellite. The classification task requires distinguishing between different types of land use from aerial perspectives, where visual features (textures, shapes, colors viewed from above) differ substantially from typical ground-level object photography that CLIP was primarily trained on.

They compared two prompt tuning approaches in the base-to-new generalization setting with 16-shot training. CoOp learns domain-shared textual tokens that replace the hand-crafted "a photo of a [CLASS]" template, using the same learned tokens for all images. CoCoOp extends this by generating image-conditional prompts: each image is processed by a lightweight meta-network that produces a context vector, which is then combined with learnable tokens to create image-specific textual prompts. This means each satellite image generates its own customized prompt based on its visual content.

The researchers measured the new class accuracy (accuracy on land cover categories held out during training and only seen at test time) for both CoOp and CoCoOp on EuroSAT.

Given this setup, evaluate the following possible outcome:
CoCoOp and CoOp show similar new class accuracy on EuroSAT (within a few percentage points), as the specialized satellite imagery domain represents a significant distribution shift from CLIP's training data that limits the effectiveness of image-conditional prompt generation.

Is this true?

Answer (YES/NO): NO